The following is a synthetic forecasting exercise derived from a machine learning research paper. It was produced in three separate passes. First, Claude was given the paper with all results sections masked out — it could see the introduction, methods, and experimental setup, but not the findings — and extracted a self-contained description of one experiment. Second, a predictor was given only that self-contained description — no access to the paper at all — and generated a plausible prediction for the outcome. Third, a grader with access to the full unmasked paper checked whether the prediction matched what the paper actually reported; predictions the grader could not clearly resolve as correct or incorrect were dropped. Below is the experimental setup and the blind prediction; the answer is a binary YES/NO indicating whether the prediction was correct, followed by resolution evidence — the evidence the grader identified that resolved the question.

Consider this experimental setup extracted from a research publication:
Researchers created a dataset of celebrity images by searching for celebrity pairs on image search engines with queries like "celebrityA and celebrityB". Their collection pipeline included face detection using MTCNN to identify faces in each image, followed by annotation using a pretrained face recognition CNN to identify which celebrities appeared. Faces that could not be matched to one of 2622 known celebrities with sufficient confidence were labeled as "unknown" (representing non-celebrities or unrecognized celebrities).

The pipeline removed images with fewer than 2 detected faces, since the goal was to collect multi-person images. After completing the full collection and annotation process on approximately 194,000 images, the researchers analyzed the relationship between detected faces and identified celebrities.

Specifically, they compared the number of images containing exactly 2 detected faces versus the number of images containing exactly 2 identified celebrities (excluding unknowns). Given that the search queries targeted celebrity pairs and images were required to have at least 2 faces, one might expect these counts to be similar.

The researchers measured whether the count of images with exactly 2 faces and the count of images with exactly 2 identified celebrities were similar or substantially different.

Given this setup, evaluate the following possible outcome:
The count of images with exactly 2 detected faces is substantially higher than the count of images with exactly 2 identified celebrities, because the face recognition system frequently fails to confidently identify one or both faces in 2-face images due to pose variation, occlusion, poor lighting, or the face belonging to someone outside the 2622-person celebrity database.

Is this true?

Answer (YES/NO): YES